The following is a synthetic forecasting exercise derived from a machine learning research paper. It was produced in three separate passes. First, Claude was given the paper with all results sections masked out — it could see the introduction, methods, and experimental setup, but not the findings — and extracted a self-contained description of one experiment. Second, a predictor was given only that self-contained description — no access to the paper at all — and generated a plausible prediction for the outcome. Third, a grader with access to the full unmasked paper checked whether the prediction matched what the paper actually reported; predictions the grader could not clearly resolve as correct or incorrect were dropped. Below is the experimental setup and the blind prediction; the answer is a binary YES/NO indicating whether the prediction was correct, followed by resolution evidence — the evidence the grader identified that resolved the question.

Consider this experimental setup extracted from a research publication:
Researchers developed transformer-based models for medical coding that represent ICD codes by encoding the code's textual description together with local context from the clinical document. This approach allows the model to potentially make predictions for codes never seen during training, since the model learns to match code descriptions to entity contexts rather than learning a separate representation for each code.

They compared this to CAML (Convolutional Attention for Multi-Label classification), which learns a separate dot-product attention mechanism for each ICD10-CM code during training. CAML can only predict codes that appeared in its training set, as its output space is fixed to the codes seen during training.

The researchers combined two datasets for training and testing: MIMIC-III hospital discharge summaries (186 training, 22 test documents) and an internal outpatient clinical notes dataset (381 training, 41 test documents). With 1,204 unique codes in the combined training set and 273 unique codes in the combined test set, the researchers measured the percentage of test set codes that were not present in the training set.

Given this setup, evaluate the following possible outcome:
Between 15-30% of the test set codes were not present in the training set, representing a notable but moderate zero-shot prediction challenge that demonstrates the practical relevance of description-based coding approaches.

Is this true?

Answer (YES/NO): YES